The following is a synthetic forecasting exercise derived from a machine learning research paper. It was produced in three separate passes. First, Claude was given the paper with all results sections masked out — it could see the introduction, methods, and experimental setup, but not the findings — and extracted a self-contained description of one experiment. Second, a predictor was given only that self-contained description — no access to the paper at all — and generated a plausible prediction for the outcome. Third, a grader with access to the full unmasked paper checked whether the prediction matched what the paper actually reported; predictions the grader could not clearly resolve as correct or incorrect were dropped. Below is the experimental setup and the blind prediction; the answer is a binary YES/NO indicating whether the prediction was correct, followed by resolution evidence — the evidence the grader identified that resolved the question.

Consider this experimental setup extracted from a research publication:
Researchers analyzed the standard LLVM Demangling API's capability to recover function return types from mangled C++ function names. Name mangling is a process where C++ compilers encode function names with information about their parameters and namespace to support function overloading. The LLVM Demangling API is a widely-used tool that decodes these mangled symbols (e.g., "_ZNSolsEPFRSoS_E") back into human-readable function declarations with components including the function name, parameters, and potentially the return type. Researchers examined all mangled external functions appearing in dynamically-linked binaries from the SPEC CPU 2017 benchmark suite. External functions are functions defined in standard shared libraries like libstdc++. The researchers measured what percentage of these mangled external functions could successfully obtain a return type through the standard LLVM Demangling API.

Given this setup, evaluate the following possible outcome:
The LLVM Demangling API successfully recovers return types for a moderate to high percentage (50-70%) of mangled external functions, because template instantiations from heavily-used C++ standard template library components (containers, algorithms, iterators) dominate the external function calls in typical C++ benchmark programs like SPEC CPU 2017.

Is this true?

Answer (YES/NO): NO